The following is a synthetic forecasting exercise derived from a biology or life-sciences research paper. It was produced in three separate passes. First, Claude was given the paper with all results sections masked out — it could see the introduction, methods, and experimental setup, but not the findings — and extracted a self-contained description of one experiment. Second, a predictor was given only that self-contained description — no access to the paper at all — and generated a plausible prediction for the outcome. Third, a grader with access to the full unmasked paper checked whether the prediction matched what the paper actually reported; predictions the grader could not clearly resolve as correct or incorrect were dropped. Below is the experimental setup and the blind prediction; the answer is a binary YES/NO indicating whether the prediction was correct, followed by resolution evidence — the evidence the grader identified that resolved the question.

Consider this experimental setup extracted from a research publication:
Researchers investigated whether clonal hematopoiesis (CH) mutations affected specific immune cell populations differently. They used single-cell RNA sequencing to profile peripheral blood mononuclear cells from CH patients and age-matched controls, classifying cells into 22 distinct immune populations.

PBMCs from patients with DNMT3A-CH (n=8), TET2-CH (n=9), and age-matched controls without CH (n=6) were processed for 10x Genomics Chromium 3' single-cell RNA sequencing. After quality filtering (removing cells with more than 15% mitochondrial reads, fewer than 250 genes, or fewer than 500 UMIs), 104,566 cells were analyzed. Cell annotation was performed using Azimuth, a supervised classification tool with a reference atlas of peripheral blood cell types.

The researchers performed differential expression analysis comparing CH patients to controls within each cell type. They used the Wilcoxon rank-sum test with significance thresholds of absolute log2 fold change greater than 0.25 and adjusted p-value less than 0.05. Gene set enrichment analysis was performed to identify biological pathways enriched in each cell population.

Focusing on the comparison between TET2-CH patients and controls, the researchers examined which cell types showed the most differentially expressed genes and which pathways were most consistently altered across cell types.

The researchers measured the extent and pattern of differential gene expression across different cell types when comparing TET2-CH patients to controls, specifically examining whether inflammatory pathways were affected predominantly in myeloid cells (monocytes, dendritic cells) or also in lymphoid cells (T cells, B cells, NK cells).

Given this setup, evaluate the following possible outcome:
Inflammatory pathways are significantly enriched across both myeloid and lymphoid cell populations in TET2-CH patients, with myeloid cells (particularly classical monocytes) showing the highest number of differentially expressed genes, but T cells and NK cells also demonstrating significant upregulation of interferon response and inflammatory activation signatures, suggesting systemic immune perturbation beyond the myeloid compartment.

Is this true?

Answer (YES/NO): NO